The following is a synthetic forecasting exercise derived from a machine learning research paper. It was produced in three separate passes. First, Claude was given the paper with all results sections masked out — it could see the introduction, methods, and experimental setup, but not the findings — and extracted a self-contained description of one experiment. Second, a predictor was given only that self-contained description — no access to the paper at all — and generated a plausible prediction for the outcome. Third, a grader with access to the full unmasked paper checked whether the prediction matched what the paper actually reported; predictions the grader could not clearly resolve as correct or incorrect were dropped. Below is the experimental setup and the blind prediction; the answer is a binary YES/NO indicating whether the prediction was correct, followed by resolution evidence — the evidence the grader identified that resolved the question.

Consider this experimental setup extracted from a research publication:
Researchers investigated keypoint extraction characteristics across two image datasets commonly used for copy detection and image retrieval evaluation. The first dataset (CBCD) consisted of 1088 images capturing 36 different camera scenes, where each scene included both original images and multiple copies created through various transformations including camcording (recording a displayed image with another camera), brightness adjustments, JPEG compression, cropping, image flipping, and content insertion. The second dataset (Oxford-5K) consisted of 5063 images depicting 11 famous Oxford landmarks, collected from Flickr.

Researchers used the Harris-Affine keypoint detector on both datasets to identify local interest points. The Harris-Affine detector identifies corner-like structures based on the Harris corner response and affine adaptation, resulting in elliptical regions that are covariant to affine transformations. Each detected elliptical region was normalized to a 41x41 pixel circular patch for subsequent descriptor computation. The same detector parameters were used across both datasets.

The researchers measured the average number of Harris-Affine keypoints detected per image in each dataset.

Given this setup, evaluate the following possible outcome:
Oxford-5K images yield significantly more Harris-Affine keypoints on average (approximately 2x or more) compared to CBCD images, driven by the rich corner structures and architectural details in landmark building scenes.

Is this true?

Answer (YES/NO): YES